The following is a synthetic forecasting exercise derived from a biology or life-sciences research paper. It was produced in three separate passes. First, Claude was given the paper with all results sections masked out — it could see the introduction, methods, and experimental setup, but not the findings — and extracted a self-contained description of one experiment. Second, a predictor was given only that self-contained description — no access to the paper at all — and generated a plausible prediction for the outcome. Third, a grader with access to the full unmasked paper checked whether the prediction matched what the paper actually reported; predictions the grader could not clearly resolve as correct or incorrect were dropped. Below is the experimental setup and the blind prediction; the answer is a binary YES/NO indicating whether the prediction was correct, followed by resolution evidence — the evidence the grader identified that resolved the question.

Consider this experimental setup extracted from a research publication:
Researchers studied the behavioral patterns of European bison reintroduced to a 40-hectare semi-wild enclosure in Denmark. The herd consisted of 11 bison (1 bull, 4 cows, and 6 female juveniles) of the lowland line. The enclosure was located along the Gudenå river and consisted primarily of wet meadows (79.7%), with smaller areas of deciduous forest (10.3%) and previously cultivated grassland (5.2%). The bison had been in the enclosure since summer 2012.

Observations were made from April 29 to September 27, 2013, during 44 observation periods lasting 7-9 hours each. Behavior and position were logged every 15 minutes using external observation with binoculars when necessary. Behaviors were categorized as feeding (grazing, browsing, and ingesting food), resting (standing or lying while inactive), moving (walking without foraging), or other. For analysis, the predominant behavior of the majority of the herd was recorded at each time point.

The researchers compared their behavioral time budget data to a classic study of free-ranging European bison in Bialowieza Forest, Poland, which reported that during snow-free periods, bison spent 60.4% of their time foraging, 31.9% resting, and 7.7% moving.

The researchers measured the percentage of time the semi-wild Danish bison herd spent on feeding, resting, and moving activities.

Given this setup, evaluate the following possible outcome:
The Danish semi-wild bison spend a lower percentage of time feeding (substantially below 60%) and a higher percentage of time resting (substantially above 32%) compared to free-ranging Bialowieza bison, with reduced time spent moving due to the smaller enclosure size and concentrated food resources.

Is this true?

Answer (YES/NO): NO